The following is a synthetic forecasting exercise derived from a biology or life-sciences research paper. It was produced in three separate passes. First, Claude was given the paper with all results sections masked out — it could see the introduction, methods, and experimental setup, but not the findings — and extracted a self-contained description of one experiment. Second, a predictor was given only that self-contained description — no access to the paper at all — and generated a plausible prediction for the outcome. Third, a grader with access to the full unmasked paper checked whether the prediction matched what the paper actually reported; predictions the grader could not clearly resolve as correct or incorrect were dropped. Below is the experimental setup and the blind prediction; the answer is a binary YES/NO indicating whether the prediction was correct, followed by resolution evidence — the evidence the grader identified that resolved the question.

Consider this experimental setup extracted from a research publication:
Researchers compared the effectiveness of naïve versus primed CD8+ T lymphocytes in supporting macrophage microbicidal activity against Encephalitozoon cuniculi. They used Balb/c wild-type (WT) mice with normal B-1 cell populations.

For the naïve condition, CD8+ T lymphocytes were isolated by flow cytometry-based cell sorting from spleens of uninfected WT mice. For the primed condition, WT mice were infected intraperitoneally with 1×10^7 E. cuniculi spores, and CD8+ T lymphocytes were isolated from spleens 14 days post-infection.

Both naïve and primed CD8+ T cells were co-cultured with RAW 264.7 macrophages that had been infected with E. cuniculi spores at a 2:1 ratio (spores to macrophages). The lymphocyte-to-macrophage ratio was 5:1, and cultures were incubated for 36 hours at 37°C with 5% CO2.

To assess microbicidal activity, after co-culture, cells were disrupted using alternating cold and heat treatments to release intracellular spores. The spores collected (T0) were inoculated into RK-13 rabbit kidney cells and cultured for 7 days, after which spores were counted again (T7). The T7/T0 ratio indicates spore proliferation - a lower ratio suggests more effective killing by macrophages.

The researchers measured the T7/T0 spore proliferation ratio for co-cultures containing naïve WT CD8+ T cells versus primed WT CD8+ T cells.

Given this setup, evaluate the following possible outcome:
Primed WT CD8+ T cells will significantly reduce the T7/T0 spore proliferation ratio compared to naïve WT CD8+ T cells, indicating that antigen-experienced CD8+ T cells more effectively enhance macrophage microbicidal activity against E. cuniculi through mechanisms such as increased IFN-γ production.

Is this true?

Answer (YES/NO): NO